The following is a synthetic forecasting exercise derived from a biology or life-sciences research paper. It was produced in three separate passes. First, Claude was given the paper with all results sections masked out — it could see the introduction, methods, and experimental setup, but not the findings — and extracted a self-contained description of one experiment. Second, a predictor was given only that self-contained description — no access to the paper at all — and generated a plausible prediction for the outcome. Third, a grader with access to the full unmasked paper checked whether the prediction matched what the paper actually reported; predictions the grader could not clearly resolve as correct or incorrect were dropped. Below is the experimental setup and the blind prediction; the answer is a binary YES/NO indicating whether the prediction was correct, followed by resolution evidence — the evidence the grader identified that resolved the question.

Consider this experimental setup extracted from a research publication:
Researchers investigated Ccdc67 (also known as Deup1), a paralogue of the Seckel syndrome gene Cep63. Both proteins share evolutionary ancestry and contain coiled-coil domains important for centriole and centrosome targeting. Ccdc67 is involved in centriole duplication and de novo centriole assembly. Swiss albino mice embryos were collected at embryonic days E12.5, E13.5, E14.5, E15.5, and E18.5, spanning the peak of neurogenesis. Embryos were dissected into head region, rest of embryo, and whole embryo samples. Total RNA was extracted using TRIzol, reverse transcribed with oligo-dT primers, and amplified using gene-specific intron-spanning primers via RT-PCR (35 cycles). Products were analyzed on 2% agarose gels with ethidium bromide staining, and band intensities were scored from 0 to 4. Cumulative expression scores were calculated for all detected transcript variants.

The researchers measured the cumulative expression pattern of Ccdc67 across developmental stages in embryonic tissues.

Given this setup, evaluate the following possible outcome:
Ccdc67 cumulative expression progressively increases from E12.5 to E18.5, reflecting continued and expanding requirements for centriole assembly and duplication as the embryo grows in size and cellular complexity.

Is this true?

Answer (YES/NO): YES